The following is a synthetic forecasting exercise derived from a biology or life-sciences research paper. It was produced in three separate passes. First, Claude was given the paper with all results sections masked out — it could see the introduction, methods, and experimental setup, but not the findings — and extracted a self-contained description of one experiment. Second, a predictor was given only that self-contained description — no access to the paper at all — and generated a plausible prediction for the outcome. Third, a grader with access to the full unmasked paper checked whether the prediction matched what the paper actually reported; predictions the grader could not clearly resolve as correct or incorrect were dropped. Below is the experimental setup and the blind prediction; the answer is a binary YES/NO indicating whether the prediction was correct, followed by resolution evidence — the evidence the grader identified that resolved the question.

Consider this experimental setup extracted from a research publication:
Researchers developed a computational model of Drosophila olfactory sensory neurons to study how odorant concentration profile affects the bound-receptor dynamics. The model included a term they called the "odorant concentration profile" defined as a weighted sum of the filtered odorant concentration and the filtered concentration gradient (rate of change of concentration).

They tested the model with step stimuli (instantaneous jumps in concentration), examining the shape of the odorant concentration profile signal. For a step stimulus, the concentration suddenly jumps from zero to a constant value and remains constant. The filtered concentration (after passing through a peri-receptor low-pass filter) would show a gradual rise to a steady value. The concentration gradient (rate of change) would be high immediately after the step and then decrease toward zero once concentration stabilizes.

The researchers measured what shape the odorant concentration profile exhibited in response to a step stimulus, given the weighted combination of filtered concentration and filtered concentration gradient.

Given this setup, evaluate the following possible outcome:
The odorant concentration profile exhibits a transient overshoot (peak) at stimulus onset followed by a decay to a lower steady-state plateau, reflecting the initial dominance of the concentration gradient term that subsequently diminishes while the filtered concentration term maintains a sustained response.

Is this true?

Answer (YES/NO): YES